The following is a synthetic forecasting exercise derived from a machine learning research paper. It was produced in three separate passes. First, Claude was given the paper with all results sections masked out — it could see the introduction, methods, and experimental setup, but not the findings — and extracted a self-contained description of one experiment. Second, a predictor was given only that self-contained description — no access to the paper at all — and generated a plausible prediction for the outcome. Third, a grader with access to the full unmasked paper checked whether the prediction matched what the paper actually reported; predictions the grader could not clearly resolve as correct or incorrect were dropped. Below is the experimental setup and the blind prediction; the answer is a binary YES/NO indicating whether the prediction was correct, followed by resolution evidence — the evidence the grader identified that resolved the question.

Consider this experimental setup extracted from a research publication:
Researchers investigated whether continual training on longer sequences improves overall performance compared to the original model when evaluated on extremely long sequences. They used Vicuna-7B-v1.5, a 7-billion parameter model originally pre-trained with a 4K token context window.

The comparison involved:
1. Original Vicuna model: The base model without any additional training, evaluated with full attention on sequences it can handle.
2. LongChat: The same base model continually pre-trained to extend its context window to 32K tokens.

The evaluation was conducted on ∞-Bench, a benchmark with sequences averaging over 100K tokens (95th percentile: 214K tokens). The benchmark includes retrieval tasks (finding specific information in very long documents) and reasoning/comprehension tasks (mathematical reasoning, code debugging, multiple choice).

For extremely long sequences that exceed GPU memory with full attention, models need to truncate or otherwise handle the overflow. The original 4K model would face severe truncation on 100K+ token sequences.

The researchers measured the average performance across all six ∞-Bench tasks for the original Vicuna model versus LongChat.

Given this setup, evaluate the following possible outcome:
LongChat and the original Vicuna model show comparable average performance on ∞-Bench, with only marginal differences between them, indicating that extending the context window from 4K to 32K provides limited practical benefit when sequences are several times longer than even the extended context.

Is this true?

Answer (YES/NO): NO